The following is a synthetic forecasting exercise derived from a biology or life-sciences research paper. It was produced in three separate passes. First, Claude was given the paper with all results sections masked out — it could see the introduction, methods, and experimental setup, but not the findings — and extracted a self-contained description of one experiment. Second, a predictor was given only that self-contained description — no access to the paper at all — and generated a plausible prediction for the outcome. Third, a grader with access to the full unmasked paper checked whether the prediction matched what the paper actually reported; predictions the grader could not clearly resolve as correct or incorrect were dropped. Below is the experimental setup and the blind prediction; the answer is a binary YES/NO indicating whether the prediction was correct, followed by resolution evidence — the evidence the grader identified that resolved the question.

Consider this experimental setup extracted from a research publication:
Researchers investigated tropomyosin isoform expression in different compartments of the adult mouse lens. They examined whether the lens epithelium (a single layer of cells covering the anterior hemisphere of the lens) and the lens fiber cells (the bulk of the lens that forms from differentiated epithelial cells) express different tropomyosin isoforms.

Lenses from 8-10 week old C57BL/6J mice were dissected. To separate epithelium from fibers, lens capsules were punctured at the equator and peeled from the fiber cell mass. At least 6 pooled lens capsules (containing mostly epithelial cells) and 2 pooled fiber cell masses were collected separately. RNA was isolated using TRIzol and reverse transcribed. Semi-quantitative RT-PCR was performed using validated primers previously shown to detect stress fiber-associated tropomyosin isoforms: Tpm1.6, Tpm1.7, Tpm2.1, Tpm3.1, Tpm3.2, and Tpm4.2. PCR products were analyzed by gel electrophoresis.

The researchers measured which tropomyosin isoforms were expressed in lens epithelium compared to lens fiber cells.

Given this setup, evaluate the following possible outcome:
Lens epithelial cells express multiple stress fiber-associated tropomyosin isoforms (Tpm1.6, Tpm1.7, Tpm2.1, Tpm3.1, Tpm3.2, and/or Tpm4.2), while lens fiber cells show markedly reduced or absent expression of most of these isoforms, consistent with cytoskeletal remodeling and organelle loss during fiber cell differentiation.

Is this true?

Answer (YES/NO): YES